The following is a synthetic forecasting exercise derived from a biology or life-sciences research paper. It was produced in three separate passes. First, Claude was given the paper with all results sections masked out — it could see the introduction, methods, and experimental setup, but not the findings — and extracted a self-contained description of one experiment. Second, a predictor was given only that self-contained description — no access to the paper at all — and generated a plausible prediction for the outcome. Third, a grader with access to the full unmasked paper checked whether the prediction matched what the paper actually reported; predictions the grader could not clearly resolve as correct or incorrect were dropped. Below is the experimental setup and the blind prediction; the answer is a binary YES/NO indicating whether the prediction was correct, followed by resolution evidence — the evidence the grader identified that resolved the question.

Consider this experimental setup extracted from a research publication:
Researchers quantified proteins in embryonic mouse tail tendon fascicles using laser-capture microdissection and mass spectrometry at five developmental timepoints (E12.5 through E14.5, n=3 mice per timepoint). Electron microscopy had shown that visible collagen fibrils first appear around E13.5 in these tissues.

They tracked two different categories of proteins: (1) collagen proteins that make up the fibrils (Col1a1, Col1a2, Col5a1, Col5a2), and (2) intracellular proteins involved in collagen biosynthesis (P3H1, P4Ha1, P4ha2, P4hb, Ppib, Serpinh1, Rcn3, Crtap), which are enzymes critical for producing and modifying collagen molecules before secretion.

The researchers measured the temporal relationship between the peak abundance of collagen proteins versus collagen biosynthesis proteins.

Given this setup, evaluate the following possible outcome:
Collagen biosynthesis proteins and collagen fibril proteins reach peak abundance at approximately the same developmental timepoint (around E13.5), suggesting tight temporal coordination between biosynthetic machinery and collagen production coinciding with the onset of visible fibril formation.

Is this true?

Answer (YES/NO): NO